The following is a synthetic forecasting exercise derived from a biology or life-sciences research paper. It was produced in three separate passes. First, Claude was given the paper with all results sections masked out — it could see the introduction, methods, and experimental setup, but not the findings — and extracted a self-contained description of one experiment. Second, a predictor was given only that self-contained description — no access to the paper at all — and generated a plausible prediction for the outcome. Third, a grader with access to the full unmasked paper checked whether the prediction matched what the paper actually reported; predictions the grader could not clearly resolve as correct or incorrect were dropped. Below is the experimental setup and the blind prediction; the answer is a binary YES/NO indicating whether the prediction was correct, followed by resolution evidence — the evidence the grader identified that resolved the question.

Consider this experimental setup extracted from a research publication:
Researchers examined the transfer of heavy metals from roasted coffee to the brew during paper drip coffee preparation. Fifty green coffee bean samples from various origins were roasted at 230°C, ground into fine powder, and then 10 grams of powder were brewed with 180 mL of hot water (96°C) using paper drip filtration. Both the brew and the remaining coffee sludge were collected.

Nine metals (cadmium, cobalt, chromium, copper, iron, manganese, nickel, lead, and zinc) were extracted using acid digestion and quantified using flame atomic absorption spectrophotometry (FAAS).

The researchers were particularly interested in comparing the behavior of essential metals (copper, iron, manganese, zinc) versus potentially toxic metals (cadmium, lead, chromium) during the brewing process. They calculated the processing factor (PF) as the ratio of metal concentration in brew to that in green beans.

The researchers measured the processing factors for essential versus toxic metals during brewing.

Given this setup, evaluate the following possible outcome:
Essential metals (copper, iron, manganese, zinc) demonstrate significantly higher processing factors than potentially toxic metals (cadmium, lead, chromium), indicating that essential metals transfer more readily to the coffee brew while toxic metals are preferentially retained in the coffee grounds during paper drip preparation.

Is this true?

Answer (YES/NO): NO